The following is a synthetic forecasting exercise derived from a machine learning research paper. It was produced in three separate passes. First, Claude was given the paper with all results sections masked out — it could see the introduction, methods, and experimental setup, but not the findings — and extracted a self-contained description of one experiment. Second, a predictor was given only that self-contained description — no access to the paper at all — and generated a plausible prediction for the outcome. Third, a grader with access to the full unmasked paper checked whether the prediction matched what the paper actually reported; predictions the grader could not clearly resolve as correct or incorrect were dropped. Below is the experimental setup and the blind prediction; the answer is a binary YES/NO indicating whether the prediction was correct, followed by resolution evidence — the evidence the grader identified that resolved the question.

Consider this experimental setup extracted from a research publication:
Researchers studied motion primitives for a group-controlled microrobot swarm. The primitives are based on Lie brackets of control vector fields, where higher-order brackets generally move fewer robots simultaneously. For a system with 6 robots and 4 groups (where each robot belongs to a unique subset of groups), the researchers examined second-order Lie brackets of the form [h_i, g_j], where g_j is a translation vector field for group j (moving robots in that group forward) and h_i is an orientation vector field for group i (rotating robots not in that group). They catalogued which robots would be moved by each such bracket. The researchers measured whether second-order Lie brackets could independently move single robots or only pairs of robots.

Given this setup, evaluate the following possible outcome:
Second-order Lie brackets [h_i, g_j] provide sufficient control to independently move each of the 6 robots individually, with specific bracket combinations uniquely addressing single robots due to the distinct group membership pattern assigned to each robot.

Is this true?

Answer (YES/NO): NO